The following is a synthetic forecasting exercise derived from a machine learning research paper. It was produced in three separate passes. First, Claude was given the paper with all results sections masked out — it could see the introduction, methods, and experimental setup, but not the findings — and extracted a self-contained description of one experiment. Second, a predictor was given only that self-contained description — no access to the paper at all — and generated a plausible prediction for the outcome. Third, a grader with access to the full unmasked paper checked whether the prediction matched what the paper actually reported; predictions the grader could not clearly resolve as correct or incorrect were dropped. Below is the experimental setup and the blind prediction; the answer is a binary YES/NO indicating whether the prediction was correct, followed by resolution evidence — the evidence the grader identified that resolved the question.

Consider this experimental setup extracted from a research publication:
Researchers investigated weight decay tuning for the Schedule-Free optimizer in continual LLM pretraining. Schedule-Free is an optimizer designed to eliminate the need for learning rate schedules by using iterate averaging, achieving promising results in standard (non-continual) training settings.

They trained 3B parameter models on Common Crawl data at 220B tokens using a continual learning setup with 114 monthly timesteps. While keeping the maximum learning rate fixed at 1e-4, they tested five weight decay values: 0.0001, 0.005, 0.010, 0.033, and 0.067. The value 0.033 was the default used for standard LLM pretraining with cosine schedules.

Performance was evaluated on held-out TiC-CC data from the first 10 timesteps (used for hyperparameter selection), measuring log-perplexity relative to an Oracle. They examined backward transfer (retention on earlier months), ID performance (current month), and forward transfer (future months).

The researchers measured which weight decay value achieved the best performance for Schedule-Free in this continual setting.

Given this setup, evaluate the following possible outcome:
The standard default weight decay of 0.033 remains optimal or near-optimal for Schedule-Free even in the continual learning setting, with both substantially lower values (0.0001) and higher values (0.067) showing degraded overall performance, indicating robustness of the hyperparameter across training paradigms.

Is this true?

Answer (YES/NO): NO